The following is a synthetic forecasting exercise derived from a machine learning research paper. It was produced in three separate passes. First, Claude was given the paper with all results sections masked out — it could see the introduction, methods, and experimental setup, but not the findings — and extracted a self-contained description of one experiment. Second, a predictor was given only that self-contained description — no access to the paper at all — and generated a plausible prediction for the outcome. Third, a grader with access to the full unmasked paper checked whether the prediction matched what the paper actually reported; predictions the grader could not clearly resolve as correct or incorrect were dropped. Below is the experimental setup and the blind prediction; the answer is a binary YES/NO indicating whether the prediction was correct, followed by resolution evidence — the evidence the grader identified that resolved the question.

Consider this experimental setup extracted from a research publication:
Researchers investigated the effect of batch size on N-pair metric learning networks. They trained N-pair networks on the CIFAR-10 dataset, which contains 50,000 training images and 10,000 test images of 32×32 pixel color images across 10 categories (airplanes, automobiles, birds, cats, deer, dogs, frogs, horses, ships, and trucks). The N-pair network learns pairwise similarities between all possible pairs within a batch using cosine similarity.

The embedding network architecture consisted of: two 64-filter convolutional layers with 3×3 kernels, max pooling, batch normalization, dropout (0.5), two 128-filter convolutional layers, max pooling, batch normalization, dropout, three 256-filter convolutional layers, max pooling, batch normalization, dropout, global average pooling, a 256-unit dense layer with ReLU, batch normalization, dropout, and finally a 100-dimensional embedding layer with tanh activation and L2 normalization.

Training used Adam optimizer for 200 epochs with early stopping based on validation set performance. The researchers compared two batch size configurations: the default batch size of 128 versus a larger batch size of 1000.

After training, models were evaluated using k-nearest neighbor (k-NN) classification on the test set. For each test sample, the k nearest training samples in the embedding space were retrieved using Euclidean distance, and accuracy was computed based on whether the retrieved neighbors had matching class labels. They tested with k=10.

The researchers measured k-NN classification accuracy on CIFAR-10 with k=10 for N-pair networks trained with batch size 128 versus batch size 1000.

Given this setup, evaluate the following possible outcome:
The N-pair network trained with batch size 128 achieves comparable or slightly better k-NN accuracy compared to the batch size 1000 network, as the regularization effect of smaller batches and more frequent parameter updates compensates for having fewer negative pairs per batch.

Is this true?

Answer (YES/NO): NO